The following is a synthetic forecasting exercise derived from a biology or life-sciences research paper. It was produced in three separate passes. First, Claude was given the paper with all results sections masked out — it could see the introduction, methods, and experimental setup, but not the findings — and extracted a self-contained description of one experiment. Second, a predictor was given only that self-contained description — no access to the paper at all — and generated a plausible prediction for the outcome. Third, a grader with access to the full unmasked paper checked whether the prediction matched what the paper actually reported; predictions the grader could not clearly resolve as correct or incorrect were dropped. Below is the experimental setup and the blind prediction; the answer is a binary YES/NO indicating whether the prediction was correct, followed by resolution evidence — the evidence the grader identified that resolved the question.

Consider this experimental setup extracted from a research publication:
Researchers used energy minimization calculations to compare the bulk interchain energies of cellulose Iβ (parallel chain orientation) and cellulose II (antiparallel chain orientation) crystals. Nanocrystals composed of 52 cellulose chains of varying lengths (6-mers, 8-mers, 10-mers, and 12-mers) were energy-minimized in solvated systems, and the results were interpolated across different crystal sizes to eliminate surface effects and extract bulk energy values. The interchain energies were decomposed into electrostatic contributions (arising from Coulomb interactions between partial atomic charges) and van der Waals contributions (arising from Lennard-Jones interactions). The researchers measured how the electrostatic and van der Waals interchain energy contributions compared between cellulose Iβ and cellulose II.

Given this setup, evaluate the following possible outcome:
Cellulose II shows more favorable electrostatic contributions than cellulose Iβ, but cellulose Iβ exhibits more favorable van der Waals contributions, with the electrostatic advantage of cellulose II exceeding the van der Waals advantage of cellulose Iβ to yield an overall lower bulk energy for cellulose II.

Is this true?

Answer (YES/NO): YES